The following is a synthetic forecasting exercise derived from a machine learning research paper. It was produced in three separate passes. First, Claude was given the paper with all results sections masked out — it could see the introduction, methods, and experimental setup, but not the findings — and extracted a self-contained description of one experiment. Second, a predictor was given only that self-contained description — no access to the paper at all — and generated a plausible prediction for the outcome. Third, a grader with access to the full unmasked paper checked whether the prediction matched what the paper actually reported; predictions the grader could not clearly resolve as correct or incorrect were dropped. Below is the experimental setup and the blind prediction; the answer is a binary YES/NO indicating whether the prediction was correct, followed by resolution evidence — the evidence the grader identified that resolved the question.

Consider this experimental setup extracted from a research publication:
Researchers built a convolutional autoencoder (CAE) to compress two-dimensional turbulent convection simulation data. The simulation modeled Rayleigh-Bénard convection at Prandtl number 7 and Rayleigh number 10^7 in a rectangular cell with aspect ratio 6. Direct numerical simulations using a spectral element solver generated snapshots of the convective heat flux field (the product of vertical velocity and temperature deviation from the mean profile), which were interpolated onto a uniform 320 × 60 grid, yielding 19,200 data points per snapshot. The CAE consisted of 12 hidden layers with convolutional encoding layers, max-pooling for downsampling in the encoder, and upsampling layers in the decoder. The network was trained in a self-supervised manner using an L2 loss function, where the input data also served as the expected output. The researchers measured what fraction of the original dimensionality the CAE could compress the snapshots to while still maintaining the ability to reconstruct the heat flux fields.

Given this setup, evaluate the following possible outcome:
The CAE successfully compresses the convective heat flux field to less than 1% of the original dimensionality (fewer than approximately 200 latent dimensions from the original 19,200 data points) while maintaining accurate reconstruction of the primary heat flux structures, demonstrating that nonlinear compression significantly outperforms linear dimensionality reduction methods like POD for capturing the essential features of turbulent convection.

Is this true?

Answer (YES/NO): YES